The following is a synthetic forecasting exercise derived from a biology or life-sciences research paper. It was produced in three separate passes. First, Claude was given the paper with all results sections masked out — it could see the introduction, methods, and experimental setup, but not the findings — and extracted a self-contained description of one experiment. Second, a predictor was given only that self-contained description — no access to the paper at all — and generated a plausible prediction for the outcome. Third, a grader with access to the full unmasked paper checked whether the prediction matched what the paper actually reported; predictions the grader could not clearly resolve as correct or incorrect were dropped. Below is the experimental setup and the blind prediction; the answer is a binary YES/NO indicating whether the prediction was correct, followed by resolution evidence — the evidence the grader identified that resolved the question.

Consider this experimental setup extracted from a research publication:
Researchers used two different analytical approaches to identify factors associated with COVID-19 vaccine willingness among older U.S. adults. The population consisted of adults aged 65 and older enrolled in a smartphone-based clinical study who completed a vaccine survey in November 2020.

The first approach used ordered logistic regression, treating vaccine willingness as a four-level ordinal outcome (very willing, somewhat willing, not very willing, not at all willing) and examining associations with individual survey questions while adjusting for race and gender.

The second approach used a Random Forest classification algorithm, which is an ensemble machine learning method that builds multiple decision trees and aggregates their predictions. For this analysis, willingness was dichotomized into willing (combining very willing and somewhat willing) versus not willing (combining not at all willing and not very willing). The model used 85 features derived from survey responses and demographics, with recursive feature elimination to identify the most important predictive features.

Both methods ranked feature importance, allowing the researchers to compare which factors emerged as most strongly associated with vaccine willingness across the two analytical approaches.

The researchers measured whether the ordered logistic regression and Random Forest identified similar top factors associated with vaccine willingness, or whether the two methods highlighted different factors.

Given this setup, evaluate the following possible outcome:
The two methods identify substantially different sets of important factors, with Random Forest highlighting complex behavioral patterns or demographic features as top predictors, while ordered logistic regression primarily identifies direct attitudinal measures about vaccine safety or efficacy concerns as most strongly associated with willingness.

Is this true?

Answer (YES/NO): NO